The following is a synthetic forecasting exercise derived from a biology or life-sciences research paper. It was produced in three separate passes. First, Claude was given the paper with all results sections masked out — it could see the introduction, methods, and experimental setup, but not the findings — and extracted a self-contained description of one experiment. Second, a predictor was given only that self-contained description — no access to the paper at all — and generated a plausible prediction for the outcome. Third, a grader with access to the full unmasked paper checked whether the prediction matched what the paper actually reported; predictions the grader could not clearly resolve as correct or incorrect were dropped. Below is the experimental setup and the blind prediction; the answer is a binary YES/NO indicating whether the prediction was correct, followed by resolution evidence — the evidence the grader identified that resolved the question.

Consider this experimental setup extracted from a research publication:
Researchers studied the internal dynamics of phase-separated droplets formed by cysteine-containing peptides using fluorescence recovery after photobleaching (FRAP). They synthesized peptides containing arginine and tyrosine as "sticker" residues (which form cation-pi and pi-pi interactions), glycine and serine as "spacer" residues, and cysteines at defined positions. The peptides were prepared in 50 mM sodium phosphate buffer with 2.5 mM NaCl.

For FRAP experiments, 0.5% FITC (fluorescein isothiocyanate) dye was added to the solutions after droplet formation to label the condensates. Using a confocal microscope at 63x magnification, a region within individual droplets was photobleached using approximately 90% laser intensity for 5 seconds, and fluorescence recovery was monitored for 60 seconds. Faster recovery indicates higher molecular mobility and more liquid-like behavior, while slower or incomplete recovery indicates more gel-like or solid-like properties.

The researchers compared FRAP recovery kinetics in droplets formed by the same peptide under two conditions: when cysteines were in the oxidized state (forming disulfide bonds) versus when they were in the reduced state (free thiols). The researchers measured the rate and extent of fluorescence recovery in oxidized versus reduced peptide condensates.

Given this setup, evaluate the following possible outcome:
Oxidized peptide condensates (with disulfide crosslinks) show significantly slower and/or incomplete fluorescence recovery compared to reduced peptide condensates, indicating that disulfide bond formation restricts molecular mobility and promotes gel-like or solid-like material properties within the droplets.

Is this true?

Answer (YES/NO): NO